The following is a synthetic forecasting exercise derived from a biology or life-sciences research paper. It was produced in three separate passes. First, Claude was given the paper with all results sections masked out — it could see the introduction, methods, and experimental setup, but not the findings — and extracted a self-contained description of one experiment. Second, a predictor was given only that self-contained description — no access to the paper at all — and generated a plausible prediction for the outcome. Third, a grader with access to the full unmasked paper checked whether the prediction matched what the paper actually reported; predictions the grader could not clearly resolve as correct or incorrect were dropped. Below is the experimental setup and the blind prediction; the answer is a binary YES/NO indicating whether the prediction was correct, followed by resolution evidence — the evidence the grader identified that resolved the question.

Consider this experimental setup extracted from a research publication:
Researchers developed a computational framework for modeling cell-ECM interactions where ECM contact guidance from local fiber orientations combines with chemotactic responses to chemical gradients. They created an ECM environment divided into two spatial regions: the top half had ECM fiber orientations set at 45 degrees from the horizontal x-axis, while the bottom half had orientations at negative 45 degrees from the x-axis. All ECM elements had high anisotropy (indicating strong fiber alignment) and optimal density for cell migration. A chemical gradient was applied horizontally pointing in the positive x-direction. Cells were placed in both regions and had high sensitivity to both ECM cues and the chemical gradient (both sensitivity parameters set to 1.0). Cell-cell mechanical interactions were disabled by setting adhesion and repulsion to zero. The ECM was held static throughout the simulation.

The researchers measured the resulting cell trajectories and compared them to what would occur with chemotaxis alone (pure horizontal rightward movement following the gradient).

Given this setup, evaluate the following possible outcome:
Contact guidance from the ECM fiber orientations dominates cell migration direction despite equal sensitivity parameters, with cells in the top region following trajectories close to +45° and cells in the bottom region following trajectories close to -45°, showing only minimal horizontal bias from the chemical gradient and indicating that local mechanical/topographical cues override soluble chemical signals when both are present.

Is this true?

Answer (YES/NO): NO